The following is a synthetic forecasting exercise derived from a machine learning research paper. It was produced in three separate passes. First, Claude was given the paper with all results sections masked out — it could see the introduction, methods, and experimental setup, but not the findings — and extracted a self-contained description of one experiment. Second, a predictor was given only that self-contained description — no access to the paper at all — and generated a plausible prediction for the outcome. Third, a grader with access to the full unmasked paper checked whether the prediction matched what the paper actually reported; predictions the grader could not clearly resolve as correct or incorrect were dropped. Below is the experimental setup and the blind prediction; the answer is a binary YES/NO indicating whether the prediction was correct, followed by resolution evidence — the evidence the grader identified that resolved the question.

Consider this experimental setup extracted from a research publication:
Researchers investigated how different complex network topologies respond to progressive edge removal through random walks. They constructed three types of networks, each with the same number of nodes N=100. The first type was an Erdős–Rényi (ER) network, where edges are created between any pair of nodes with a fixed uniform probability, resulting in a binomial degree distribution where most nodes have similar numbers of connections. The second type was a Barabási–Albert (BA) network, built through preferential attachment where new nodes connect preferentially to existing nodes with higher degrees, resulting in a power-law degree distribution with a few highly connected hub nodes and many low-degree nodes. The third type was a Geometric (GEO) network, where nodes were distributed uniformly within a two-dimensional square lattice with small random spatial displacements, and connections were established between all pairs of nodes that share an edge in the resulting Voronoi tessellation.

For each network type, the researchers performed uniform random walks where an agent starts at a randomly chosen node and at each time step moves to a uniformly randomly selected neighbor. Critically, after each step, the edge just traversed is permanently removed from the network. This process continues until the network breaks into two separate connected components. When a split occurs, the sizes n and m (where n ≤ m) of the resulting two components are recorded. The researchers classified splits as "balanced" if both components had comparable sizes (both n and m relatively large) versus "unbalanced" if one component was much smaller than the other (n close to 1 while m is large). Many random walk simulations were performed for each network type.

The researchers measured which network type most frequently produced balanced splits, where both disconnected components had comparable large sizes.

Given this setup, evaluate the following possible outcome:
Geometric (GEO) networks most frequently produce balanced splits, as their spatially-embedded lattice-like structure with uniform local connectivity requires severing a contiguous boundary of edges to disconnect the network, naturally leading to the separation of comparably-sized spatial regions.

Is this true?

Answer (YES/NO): YES